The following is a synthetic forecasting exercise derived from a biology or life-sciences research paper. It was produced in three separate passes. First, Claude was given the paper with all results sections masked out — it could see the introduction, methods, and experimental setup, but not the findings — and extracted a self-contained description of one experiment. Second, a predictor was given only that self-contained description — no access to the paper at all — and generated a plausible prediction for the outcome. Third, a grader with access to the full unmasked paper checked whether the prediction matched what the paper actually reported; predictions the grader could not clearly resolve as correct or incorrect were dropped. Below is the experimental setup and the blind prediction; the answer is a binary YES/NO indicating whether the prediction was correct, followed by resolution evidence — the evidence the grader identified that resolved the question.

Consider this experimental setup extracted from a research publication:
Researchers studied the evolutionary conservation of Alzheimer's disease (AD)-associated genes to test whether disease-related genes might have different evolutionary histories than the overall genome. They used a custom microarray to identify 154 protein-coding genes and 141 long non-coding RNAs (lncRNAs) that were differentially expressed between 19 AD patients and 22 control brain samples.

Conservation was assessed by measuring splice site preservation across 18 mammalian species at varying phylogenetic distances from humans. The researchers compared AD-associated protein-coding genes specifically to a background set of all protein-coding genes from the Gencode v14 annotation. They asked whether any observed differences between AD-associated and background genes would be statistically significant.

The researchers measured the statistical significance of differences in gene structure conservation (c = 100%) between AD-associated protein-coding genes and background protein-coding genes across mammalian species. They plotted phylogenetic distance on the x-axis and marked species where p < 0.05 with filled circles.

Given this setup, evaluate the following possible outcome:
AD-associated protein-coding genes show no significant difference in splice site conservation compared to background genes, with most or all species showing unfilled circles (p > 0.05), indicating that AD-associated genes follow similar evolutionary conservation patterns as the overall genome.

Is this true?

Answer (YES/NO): NO